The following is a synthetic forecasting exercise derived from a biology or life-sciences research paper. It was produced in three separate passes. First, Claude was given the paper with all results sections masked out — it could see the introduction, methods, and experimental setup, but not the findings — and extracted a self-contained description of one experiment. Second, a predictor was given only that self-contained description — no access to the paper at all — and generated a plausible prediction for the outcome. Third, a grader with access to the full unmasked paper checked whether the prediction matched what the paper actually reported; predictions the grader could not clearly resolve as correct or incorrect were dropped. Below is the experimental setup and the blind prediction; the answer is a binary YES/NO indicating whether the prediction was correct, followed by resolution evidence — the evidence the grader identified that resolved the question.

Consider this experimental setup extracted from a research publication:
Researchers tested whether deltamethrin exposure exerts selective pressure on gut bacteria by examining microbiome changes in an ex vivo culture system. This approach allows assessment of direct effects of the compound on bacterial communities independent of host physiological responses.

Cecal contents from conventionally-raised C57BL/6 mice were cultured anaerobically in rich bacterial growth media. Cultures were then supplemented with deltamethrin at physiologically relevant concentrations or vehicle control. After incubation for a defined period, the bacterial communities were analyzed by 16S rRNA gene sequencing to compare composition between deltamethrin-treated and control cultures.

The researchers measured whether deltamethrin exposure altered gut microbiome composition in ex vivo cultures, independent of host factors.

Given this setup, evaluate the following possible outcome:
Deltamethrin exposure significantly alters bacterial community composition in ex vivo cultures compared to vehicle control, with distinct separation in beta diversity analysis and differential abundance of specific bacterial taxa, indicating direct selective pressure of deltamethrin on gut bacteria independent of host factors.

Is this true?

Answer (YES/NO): NO